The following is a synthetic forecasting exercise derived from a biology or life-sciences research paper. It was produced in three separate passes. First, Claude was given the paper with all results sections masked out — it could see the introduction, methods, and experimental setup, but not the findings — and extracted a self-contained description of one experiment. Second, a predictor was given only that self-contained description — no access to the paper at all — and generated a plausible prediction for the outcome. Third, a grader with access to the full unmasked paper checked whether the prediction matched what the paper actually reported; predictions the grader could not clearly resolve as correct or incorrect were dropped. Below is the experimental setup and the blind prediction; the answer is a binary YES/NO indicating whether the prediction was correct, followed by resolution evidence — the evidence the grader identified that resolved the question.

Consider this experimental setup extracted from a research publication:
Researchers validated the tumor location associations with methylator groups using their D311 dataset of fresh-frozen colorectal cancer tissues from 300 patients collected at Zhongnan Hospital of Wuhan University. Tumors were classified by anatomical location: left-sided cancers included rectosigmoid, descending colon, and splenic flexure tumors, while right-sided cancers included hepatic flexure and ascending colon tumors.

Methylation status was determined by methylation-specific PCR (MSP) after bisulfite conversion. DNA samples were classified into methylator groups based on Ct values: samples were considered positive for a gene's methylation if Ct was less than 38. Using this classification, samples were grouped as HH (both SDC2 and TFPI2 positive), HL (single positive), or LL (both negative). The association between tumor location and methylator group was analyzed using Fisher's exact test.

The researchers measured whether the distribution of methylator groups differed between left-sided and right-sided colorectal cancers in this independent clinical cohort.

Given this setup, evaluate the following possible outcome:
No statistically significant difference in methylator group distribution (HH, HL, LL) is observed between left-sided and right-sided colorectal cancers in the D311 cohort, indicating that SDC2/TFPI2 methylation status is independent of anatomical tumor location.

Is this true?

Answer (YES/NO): NO